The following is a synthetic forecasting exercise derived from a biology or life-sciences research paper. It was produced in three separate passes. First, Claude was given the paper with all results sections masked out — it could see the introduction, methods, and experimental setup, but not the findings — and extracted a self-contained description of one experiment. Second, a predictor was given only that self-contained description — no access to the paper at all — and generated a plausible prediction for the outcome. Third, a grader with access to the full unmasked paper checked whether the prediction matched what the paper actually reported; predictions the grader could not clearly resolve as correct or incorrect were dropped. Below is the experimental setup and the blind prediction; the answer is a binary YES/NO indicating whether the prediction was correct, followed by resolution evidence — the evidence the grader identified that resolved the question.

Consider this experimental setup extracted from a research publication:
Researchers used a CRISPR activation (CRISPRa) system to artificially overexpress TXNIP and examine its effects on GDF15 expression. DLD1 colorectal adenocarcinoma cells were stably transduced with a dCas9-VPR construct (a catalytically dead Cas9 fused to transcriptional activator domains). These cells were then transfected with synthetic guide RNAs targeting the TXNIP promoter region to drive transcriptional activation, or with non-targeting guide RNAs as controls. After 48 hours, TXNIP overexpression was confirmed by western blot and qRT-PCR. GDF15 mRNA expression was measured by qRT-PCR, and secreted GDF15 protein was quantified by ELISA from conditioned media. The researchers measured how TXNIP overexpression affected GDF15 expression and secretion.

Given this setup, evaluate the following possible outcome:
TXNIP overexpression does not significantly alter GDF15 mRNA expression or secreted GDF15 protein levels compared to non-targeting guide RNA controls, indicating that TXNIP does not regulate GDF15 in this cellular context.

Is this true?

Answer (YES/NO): NO